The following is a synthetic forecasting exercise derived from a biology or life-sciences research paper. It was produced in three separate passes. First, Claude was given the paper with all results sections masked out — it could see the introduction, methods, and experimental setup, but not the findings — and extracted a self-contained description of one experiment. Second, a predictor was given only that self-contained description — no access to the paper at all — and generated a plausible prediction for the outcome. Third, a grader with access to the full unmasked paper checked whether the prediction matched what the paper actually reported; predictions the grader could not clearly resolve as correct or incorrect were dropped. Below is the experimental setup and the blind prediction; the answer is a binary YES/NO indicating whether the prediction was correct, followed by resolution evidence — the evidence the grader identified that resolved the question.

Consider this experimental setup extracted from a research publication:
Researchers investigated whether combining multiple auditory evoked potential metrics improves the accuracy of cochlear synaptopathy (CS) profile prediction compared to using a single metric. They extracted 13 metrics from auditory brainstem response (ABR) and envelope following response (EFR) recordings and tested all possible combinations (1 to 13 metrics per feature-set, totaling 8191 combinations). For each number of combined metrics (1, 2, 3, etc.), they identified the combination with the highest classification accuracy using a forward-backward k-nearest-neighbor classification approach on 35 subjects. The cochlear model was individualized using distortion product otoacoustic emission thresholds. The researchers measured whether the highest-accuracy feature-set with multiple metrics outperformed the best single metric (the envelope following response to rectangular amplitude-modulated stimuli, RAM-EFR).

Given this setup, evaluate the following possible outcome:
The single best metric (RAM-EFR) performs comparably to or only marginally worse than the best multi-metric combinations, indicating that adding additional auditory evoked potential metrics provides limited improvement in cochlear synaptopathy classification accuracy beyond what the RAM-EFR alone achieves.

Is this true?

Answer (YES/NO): NO